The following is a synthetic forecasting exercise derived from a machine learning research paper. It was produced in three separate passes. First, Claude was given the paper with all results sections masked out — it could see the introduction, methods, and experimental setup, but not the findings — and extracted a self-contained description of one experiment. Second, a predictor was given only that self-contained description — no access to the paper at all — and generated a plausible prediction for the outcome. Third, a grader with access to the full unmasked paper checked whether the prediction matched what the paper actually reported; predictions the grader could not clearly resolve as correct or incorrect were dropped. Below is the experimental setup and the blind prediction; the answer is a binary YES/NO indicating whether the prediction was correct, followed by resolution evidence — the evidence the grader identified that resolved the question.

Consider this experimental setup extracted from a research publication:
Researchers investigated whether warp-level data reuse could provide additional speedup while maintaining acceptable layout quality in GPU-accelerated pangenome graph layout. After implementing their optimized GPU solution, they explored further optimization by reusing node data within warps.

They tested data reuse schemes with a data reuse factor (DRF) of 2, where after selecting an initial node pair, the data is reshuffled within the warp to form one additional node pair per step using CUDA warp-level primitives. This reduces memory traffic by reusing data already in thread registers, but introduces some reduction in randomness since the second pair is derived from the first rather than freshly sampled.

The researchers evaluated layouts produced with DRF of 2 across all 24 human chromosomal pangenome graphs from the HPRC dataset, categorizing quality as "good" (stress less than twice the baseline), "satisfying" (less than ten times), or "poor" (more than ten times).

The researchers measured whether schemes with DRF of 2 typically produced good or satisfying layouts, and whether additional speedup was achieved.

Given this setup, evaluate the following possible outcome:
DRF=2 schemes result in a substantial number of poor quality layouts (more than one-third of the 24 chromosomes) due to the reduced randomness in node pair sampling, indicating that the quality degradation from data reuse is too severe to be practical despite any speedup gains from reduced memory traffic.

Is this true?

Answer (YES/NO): NO